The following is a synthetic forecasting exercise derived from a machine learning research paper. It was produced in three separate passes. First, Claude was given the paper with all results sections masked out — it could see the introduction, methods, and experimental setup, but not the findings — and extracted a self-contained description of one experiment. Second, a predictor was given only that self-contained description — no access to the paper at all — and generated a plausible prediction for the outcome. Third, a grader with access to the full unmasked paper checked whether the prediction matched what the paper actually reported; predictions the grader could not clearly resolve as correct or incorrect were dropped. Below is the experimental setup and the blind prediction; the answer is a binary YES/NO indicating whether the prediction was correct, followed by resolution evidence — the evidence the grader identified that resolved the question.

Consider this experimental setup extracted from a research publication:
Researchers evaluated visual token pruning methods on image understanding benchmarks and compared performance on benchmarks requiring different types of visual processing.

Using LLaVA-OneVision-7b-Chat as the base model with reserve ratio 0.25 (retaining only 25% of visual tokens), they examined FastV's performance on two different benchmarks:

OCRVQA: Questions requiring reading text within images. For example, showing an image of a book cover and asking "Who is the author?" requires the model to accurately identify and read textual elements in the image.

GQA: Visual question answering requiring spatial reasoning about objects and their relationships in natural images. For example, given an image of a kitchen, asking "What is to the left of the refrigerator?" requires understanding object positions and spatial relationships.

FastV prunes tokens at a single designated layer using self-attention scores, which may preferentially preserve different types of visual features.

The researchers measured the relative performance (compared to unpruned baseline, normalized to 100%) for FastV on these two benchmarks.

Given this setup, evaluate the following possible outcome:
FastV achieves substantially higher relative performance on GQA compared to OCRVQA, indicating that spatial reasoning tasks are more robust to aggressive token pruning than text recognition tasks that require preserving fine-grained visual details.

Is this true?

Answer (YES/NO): YES